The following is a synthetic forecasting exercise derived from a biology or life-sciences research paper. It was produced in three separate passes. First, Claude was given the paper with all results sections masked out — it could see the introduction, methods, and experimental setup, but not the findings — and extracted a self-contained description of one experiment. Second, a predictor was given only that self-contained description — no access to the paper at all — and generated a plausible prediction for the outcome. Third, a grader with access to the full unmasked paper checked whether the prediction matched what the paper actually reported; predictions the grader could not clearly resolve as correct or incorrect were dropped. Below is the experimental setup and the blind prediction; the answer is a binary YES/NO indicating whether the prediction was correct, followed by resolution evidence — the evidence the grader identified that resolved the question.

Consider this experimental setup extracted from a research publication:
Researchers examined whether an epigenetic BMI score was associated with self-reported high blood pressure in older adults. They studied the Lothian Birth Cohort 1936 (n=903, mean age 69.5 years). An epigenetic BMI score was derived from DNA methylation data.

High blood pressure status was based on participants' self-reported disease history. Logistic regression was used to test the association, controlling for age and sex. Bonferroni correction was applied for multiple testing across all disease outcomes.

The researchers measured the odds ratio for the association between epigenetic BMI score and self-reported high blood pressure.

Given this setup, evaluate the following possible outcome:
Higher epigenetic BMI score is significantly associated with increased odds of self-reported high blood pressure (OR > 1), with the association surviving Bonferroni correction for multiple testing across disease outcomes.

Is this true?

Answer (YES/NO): YES